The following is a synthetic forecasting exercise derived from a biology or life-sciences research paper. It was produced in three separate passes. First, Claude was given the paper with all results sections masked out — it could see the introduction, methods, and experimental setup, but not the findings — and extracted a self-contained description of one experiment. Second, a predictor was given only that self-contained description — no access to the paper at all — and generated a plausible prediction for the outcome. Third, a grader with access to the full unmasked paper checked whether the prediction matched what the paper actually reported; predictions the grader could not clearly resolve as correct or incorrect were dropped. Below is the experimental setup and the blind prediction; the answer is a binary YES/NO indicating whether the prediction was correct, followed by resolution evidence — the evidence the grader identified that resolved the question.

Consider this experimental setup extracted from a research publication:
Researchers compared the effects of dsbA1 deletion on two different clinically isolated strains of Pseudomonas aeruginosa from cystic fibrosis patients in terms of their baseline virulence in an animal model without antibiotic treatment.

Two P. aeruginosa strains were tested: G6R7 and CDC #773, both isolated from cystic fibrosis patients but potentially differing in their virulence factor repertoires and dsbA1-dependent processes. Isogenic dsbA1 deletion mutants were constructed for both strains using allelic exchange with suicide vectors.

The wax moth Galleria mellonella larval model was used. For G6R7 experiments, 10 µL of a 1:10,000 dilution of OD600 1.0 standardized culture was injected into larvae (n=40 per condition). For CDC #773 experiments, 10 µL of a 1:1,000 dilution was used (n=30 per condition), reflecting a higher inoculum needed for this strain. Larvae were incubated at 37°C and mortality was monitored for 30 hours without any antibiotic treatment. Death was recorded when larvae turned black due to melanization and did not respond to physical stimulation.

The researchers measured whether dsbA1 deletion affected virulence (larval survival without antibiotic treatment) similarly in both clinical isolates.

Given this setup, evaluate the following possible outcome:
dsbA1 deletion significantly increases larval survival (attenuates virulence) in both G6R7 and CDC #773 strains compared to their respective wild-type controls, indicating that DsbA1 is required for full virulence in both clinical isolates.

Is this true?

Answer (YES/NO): NO